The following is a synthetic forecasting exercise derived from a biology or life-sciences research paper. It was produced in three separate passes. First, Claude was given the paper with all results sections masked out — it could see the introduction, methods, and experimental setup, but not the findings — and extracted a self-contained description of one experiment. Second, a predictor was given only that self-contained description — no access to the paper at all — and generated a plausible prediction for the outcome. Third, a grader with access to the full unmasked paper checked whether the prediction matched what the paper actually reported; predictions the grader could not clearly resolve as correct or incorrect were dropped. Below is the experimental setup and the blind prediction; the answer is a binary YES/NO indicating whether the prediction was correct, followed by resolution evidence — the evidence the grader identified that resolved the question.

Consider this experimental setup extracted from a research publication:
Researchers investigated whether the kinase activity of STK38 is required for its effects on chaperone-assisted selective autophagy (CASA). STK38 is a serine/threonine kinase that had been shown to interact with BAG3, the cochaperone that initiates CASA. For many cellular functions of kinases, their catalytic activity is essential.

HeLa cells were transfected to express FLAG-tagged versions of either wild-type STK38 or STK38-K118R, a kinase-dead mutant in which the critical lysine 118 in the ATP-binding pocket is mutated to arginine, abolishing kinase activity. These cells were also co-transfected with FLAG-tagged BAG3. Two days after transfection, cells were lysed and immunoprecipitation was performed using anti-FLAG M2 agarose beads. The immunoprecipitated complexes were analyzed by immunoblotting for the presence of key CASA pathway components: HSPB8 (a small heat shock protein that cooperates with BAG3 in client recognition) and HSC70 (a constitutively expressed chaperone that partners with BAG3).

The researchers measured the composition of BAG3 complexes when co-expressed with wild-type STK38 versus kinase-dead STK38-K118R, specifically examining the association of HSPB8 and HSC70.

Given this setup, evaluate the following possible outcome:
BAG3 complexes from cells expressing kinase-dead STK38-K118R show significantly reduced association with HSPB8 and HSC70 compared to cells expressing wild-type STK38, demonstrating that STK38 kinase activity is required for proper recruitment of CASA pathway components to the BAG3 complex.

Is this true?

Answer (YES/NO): NO